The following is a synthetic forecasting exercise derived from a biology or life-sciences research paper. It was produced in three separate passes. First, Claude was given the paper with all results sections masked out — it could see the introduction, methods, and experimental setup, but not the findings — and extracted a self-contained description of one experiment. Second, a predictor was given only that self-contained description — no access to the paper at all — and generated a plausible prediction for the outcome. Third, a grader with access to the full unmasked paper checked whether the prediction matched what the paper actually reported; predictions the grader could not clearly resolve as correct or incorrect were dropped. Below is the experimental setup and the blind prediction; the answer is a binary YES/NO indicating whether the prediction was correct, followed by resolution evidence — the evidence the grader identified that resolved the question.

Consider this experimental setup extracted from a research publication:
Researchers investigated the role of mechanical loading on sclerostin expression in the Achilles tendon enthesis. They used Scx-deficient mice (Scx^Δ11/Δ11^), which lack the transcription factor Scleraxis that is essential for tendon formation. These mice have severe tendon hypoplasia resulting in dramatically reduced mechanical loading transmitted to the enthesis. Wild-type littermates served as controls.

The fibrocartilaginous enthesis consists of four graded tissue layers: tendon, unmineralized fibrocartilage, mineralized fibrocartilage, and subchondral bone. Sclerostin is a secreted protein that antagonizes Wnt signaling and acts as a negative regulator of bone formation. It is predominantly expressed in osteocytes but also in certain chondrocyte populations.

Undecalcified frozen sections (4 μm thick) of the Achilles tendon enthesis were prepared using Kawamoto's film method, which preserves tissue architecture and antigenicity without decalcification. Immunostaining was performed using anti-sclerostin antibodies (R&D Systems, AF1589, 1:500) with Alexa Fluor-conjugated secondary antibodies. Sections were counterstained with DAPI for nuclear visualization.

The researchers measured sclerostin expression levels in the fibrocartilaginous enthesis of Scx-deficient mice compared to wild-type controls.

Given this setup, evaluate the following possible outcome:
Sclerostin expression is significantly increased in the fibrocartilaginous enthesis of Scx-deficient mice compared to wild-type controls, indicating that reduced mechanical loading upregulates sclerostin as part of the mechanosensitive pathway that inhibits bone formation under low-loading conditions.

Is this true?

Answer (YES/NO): NO